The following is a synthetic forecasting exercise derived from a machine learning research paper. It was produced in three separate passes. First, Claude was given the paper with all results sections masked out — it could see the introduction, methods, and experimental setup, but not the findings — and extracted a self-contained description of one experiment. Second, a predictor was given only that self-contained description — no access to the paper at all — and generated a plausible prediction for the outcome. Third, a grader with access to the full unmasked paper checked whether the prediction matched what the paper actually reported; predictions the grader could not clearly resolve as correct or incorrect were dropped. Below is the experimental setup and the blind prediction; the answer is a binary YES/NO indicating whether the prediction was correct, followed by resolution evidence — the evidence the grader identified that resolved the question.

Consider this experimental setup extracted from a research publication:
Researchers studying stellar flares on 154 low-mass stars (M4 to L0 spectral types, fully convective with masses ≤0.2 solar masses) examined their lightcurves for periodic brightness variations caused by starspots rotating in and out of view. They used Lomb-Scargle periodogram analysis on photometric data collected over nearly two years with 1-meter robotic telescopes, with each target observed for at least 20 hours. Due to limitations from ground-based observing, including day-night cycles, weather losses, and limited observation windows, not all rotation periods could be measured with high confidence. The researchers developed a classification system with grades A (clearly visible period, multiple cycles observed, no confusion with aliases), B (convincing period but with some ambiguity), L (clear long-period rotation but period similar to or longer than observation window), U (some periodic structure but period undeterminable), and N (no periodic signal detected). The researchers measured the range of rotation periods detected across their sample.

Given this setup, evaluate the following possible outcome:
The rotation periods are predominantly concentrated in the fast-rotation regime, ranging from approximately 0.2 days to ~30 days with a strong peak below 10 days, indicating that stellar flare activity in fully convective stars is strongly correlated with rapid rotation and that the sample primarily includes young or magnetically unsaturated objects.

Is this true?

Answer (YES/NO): NO